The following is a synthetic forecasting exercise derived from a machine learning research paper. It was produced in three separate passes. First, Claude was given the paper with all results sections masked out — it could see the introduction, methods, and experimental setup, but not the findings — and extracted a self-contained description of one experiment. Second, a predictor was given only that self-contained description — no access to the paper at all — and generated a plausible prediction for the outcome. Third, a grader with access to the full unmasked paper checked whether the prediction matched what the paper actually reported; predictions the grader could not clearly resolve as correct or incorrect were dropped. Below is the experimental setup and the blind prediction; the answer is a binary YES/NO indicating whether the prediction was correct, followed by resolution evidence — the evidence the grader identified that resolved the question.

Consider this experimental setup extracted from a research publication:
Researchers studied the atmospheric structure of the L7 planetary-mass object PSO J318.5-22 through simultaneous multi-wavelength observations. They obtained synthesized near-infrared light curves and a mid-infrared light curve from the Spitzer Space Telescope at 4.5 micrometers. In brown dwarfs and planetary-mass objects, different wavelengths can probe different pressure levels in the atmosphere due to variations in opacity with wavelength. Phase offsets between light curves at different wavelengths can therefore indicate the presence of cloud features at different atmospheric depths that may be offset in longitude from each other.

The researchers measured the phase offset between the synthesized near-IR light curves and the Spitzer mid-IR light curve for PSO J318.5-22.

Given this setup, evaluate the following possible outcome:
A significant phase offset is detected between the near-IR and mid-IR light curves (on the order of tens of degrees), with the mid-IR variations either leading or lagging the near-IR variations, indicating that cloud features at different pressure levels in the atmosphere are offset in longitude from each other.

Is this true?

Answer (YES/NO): NO